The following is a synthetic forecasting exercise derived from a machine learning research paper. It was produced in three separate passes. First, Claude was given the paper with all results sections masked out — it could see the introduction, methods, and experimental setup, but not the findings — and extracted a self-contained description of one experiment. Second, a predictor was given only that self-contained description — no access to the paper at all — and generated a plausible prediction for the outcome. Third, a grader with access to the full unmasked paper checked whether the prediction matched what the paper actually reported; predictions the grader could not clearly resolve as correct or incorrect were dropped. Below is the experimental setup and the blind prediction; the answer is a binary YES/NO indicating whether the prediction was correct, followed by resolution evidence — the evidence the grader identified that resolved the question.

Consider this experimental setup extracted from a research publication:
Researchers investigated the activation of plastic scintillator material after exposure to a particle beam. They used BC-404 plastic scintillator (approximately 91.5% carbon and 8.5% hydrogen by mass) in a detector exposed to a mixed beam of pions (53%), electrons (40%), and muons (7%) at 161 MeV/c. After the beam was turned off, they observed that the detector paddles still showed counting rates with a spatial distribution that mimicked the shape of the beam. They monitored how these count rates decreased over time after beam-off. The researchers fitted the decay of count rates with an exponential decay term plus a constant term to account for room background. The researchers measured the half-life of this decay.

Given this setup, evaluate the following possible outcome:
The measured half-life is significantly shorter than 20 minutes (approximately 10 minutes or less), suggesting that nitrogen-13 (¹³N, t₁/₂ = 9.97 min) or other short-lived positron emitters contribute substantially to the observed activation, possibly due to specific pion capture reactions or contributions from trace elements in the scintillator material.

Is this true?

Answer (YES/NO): NO